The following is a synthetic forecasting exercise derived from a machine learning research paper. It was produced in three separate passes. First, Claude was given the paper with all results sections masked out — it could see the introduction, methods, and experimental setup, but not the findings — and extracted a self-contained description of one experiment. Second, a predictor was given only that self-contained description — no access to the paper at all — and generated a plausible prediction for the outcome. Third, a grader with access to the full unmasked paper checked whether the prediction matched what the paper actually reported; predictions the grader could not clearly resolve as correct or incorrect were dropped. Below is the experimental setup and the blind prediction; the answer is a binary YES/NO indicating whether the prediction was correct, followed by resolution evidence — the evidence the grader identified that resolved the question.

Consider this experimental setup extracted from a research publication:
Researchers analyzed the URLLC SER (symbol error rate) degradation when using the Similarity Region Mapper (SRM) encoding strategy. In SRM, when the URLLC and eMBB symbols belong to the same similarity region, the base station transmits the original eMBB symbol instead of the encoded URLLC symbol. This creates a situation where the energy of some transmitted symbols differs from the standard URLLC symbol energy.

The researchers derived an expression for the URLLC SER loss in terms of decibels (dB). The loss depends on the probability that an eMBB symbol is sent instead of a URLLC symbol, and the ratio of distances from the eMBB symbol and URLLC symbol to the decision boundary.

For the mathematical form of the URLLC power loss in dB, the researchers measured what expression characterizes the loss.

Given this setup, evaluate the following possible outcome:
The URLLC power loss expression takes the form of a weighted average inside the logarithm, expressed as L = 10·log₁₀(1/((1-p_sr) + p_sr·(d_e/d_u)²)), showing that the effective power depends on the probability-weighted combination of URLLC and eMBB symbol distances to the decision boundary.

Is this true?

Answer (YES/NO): NO